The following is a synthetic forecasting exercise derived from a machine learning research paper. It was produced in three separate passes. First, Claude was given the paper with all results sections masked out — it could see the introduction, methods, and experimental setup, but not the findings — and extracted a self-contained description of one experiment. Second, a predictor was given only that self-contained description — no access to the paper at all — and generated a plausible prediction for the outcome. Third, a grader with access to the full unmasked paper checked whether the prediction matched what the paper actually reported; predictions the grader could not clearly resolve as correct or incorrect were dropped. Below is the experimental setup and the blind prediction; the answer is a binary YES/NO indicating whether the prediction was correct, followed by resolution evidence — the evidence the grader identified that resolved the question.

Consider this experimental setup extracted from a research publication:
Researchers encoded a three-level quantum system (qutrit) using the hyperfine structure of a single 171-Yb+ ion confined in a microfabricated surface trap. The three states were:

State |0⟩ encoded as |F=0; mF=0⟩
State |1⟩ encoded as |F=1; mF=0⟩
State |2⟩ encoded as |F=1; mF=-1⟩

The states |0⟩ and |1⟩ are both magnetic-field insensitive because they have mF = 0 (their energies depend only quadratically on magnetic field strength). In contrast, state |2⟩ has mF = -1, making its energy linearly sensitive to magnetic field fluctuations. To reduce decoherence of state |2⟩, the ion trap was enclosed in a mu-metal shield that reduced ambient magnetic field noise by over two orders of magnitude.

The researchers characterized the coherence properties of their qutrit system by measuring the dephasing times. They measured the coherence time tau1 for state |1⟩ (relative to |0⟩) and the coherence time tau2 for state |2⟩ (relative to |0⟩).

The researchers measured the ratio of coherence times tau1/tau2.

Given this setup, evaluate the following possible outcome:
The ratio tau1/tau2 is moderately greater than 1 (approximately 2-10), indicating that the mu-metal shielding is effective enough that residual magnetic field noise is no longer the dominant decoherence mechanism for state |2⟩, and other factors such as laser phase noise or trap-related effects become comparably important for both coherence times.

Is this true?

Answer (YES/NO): YES